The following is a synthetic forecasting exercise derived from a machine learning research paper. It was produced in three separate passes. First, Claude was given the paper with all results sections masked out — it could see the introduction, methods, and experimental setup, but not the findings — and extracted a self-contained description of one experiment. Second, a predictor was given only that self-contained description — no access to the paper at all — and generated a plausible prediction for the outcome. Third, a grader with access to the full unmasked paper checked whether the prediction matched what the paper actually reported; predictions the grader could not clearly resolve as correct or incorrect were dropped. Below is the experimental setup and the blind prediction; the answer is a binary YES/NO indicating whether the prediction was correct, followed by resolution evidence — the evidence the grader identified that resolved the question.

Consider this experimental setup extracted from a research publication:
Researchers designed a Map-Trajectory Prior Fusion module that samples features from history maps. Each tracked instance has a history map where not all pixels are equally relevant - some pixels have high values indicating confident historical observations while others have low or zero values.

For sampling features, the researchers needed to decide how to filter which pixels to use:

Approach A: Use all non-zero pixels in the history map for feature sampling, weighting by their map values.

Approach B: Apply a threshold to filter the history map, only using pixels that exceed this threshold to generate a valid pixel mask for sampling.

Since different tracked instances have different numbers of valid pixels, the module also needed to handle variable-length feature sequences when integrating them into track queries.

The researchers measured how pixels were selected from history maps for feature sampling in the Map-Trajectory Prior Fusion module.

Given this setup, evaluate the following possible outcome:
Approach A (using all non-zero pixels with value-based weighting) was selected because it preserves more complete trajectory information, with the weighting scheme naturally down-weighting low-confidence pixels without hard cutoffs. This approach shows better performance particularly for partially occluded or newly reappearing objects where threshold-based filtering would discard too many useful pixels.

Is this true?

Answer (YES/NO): NO